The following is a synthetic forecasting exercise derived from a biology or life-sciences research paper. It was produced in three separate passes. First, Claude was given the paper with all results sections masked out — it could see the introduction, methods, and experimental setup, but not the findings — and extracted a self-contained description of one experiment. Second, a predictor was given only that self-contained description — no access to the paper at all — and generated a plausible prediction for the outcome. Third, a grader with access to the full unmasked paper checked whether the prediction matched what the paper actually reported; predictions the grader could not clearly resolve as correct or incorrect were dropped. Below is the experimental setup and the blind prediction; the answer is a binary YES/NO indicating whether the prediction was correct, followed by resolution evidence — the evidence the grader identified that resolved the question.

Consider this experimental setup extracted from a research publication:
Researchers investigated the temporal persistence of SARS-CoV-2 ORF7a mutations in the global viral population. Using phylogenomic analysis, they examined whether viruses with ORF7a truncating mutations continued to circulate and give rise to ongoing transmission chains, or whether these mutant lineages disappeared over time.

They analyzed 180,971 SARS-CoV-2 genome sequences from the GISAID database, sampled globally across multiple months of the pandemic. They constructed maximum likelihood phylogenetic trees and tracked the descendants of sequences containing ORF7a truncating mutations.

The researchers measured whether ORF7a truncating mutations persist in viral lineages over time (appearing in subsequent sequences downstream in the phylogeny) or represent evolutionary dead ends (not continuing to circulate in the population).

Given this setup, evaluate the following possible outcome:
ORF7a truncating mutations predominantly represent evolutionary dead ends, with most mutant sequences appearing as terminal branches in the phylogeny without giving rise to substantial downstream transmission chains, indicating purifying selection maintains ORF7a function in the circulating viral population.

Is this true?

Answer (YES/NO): YES